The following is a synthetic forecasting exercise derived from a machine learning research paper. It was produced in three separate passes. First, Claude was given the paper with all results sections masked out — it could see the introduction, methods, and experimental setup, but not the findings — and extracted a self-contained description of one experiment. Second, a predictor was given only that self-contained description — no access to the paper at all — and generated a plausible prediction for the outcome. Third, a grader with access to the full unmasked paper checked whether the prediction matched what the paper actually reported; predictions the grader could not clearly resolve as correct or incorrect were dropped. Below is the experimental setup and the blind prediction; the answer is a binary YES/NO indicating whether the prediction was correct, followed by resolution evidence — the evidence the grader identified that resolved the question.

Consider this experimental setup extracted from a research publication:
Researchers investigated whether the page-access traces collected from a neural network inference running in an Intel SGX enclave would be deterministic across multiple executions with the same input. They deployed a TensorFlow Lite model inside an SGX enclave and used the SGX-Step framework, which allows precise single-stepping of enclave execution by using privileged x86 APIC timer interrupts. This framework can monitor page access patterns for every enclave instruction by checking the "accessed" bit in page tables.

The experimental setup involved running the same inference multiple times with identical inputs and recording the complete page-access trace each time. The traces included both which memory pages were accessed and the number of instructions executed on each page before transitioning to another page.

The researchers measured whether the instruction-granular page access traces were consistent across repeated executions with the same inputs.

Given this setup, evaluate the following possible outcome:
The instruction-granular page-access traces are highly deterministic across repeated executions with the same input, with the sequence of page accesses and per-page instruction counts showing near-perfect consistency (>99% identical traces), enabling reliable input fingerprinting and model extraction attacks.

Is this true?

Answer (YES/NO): YES